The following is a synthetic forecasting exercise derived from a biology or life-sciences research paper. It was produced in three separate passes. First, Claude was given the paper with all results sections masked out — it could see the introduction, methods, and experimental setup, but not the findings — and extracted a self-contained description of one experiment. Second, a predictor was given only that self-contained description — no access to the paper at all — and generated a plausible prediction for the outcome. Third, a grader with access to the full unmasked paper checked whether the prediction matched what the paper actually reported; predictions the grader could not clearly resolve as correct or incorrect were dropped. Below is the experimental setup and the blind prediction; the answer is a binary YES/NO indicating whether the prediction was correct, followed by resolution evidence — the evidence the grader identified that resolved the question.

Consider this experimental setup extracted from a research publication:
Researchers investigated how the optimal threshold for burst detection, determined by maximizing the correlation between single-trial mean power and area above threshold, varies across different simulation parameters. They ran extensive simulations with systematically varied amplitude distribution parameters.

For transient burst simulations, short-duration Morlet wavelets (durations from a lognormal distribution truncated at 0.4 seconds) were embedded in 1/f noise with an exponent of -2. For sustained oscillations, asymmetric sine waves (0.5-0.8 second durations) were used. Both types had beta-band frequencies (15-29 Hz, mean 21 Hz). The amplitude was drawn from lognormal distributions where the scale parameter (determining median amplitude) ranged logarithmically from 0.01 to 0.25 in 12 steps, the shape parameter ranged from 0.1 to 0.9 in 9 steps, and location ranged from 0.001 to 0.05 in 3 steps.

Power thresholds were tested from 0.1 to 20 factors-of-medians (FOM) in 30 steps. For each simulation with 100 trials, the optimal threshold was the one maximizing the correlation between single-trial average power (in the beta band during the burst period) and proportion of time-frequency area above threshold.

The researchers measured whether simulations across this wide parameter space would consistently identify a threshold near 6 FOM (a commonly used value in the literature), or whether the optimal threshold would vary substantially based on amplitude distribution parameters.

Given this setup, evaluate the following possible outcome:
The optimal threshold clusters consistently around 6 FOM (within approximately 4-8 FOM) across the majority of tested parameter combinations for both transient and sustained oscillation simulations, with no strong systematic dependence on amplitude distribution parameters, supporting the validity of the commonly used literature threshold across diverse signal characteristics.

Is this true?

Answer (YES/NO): NO